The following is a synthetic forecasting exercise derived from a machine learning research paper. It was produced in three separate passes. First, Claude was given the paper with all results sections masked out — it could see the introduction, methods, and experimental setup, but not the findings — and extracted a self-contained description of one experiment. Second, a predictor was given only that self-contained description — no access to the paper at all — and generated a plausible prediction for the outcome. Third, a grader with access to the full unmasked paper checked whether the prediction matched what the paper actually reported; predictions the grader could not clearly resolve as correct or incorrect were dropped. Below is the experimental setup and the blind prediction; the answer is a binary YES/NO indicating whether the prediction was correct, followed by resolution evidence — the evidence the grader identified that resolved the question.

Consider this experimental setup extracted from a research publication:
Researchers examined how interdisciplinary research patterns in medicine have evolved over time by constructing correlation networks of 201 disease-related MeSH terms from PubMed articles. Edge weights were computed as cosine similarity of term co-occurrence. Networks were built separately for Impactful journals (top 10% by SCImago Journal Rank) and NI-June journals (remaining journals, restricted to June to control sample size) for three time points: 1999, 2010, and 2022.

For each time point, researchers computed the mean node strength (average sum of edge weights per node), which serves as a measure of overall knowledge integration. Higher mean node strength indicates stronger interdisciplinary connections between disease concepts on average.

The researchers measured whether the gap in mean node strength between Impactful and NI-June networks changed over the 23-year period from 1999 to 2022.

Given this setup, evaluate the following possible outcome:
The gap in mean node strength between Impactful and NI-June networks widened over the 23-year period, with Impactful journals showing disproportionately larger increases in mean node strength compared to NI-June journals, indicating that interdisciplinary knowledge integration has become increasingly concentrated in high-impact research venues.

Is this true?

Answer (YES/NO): NO